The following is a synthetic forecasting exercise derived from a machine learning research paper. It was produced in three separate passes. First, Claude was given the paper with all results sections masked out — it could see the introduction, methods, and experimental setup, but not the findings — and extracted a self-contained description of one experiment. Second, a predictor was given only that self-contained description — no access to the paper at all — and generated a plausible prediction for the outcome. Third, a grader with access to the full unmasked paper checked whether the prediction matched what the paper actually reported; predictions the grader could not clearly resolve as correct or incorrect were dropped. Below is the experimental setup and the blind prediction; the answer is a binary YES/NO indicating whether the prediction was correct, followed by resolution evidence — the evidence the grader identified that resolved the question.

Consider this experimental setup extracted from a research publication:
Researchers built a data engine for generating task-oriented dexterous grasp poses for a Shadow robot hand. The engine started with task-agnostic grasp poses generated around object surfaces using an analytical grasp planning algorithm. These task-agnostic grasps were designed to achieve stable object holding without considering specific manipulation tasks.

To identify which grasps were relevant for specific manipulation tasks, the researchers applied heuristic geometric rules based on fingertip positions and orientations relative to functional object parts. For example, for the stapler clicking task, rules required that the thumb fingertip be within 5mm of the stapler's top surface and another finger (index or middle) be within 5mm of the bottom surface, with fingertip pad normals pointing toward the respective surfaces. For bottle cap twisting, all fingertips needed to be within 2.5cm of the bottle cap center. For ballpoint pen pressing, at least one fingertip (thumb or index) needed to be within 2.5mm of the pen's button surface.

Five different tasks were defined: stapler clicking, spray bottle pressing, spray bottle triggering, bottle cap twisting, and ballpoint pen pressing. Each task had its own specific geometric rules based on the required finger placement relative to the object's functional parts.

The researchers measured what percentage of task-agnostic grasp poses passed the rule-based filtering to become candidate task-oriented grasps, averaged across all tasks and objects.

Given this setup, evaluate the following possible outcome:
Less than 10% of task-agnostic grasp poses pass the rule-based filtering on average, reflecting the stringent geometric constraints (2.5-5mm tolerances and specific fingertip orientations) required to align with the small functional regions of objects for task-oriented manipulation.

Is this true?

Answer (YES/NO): YES